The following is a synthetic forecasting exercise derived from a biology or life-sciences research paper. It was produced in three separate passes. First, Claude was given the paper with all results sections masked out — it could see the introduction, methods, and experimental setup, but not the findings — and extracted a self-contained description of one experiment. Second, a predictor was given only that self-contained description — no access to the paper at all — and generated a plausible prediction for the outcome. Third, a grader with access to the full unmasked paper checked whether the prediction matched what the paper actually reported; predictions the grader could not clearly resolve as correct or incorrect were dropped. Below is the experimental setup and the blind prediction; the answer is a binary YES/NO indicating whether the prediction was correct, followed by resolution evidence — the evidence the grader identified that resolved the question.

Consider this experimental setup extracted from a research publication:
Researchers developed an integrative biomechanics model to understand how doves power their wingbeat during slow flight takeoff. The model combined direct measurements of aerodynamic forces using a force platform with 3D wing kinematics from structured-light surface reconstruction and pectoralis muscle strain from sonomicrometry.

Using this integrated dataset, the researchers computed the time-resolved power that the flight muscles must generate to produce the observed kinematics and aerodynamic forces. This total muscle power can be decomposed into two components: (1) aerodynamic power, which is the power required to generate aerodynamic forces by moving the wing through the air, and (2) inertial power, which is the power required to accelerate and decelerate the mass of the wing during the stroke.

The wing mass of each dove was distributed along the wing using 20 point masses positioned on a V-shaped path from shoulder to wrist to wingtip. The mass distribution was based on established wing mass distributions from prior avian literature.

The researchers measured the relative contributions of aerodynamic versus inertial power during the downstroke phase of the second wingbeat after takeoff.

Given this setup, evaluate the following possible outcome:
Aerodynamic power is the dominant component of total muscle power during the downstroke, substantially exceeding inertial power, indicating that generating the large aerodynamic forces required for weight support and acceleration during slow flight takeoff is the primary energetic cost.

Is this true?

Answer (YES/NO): YES